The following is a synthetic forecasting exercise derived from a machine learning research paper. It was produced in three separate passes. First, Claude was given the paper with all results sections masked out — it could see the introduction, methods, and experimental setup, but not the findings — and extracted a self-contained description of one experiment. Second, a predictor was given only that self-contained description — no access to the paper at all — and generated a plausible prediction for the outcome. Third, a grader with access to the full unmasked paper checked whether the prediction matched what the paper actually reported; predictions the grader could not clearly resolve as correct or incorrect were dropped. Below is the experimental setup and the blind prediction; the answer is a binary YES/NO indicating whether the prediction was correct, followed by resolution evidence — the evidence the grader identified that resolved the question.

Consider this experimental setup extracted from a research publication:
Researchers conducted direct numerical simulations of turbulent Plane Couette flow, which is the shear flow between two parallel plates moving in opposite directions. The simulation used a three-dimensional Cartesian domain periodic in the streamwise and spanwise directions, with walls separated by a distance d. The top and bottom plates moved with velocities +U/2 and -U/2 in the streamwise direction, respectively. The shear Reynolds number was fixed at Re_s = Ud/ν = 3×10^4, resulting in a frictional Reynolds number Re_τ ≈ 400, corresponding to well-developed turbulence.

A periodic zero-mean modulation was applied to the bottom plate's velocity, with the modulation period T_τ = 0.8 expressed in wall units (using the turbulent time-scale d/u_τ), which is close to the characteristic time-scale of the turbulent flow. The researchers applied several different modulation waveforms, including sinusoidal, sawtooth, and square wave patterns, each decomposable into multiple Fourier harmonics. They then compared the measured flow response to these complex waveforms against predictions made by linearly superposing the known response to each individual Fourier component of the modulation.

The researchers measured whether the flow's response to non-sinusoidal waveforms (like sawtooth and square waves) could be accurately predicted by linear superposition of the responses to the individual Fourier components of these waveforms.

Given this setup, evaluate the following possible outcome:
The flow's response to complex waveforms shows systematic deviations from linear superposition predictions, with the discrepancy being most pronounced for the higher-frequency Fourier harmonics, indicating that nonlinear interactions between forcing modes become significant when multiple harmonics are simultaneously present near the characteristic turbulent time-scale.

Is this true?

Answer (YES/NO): NO